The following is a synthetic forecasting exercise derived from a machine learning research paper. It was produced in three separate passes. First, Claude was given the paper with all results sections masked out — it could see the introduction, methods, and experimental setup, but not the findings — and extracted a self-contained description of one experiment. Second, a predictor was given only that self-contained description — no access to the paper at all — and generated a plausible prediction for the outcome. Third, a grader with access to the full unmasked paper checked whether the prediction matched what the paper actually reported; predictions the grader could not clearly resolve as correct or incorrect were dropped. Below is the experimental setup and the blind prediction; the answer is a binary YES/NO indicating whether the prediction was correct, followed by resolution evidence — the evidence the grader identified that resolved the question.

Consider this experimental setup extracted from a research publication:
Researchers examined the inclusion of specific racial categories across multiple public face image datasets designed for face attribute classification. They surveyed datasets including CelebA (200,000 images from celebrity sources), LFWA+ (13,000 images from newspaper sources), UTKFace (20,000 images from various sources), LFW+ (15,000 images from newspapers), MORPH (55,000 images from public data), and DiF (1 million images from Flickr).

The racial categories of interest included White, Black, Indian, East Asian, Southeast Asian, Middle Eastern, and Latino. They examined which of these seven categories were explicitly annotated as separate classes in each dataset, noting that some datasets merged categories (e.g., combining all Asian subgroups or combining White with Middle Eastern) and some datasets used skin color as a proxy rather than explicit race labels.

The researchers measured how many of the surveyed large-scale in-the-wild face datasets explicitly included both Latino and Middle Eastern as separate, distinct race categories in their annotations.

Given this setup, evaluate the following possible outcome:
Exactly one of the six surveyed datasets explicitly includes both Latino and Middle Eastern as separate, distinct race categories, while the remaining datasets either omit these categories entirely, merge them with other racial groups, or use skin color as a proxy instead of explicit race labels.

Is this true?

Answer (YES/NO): NO